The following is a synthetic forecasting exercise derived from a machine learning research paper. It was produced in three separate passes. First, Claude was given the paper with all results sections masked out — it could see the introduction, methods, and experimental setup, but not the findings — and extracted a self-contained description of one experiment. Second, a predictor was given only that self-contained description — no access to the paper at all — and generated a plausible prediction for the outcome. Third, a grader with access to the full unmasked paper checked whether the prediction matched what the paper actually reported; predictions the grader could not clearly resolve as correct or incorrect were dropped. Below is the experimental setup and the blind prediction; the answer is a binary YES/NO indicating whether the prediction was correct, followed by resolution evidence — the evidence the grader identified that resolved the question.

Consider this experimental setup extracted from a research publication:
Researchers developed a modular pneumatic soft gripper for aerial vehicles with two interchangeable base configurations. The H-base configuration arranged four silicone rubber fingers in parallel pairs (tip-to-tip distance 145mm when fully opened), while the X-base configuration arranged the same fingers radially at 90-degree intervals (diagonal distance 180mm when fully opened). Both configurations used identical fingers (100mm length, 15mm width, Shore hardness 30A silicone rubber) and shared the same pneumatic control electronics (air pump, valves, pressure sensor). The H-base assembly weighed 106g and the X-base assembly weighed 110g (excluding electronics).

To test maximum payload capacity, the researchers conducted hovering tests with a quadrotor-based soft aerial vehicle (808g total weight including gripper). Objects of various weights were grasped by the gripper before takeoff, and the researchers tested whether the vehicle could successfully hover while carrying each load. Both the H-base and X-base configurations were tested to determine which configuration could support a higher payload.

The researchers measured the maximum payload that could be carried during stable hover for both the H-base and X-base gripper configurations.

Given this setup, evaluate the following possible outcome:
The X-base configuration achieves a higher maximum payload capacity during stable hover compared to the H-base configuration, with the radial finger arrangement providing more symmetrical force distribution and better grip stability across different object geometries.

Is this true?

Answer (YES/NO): NO